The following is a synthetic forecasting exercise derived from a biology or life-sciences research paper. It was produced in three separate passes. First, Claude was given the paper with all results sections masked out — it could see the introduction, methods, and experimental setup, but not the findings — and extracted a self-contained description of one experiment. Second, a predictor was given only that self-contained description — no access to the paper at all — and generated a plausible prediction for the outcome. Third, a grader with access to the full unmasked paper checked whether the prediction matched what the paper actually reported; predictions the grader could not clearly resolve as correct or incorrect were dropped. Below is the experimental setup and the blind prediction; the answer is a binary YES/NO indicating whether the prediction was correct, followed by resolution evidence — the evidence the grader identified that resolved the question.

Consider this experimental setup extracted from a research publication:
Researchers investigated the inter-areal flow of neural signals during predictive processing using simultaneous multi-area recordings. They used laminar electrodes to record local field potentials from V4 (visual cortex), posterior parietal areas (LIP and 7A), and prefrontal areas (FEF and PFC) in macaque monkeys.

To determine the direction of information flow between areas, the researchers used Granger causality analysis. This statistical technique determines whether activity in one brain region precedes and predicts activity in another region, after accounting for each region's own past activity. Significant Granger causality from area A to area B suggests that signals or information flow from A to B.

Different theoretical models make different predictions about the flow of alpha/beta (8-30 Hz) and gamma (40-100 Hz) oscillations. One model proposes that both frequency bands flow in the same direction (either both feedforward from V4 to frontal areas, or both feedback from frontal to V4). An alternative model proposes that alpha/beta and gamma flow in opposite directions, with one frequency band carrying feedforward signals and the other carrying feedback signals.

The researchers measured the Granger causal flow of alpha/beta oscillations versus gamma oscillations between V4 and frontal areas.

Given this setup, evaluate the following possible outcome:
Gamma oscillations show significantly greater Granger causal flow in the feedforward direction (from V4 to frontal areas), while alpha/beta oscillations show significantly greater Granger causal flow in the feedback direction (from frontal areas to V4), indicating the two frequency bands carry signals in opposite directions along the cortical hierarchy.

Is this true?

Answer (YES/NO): YES